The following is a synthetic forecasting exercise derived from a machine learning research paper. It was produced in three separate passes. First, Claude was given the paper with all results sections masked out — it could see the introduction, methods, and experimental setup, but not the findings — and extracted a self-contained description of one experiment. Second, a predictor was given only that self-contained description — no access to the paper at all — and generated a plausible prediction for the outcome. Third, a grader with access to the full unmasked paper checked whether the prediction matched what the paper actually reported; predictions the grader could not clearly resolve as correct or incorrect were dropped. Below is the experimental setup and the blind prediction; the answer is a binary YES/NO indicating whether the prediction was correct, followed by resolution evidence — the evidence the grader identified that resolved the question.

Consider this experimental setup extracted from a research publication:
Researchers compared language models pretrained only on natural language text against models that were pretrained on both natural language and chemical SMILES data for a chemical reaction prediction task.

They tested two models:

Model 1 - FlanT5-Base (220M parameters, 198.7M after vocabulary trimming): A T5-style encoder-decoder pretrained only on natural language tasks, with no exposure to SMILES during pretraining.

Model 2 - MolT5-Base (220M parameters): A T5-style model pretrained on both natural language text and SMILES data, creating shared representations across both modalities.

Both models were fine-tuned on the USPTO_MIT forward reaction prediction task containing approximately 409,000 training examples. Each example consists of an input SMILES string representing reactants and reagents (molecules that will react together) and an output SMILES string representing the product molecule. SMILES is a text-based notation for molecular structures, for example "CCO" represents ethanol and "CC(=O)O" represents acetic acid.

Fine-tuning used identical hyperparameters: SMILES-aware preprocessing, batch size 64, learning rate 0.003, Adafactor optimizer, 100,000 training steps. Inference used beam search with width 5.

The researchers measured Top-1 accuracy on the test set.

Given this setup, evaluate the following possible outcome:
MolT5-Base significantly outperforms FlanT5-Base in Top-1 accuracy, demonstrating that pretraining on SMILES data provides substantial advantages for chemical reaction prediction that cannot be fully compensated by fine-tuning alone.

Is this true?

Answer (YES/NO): NO